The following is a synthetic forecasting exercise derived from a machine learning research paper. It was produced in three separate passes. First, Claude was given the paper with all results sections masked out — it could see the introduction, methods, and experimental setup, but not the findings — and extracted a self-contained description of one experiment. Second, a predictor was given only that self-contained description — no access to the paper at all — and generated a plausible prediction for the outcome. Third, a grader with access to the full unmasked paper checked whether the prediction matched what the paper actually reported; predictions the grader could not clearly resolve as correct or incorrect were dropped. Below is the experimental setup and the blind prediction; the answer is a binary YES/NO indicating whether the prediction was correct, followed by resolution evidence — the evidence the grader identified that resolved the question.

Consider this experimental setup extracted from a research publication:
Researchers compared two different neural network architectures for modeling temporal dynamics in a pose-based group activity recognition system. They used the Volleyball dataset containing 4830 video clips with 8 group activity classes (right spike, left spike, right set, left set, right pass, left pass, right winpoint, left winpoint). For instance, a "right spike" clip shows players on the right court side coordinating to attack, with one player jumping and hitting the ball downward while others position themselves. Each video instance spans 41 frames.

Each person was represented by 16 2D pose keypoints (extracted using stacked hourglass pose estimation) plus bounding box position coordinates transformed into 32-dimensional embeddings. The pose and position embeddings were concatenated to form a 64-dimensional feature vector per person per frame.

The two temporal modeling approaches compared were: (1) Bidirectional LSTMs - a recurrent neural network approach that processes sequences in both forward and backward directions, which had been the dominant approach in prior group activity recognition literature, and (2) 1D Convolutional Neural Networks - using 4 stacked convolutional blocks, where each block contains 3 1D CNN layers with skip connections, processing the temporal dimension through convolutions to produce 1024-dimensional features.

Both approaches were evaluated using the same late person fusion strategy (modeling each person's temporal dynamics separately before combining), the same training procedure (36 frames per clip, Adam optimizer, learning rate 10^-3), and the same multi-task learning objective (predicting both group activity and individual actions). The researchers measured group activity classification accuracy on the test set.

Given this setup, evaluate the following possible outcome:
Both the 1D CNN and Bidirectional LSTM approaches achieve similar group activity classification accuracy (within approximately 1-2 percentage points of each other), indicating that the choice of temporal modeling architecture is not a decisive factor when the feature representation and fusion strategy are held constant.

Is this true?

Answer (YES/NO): NO